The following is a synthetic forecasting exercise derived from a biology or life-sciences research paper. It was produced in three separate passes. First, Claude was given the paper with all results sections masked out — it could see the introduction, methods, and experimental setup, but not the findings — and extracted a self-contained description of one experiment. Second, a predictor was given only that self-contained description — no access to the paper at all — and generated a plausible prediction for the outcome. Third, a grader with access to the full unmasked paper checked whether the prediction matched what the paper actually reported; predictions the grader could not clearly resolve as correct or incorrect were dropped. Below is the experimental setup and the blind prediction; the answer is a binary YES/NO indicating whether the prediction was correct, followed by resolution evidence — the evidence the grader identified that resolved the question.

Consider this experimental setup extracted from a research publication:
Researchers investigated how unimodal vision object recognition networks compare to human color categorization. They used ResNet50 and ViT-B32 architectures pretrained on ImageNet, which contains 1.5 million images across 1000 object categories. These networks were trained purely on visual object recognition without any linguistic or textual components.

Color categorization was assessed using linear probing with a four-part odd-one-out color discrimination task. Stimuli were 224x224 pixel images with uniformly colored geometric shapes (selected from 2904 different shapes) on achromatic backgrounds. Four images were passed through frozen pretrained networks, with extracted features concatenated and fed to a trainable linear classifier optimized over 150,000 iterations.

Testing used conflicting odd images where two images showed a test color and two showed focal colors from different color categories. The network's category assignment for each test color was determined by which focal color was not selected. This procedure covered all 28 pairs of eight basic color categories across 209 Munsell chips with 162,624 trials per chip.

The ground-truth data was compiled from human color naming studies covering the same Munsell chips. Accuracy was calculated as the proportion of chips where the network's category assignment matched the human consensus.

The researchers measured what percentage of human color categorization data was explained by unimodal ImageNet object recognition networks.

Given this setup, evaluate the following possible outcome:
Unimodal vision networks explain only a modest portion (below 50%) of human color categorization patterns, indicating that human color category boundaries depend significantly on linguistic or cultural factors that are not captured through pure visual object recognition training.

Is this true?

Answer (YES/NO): NO